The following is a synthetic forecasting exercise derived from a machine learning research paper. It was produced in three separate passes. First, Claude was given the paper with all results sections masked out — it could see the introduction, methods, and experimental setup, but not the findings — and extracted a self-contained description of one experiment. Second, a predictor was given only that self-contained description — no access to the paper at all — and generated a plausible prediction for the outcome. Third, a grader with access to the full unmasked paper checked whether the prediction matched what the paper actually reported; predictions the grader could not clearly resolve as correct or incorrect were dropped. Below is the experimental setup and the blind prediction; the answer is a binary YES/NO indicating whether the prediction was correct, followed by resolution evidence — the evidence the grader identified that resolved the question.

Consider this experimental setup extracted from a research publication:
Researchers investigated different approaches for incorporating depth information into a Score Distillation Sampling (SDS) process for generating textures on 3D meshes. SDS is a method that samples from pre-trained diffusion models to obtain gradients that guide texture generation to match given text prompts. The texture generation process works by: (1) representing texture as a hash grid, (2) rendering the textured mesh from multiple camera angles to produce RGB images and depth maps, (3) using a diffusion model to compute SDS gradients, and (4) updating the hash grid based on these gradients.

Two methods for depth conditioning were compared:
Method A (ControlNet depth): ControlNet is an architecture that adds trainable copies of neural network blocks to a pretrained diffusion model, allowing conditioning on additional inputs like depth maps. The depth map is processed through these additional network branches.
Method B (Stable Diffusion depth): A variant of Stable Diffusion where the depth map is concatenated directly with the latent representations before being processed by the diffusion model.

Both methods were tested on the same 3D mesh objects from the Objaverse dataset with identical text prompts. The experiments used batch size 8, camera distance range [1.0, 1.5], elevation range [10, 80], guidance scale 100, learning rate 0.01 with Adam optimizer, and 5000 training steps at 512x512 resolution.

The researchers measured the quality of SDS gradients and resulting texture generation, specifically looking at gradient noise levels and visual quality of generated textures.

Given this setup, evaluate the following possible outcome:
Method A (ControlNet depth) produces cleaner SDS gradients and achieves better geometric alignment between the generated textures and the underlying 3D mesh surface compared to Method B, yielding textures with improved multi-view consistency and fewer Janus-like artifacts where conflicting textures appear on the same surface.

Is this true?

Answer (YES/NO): NO